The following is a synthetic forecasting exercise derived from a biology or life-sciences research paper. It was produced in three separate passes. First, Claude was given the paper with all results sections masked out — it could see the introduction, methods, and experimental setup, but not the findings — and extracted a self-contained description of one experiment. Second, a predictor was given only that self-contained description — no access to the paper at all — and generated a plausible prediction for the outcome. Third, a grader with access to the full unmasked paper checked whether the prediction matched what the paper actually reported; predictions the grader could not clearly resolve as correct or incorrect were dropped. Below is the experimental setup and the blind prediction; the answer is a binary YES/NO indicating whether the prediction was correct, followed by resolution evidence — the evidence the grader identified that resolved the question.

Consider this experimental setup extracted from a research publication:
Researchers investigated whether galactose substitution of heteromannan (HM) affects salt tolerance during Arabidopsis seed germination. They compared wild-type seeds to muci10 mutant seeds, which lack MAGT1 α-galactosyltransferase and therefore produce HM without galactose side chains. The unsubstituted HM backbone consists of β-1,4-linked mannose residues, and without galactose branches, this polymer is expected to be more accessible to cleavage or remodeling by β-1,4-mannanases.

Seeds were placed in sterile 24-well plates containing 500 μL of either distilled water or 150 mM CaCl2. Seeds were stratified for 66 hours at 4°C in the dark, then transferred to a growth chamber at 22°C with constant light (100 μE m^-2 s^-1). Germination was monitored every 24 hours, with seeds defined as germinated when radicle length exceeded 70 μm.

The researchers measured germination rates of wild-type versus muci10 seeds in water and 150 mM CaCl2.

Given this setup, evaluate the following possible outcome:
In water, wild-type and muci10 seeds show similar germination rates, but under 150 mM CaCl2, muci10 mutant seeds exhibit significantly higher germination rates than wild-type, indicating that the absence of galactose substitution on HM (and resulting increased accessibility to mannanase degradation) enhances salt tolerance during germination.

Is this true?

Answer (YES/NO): YES